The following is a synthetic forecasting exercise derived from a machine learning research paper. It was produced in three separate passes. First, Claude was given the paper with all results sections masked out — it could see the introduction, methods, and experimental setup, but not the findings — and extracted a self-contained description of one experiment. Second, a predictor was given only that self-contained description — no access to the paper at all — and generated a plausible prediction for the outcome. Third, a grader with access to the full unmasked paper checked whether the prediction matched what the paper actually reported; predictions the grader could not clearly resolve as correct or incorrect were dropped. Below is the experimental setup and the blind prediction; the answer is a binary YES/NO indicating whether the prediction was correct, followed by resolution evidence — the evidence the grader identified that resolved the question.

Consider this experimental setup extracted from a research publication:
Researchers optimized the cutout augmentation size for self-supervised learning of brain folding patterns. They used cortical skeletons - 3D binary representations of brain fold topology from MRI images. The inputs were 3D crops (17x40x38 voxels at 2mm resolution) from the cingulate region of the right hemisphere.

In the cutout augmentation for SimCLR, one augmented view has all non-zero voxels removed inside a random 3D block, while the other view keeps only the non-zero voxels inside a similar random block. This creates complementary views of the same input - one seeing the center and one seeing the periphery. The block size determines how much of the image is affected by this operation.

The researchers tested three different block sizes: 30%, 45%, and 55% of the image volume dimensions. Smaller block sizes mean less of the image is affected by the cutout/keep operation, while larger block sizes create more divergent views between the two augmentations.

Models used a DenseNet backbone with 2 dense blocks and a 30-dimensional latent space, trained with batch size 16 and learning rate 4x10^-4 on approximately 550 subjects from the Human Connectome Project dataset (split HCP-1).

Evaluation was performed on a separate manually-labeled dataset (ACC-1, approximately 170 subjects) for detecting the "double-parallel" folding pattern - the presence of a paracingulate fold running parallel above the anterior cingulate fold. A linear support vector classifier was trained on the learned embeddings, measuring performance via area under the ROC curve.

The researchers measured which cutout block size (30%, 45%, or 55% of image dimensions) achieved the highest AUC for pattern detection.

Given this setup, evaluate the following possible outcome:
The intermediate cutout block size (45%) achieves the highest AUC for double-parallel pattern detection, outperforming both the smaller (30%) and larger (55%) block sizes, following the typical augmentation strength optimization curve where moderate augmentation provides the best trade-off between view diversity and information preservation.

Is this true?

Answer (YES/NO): NO